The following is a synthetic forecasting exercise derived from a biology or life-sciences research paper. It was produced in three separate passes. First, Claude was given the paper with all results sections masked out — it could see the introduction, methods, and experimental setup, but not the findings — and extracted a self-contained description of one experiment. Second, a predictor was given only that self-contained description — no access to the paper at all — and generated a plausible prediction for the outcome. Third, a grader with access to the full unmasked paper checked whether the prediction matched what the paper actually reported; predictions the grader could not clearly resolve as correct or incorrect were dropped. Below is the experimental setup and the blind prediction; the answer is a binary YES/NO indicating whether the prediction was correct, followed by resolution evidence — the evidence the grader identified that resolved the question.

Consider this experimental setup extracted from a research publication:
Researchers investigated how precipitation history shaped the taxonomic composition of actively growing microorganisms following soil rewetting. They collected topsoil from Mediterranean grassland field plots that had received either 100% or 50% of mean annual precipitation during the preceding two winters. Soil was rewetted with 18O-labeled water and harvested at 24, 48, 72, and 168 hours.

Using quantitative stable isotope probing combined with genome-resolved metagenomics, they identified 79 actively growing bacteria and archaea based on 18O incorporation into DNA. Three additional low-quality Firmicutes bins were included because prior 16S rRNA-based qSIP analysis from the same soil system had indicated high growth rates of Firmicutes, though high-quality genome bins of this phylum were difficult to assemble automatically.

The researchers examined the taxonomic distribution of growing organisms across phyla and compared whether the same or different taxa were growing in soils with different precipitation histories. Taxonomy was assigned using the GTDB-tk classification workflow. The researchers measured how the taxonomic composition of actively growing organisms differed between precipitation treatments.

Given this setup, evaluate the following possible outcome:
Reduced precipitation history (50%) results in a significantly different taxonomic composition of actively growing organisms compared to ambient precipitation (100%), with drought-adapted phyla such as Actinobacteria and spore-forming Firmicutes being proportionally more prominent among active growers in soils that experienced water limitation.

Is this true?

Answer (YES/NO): NO